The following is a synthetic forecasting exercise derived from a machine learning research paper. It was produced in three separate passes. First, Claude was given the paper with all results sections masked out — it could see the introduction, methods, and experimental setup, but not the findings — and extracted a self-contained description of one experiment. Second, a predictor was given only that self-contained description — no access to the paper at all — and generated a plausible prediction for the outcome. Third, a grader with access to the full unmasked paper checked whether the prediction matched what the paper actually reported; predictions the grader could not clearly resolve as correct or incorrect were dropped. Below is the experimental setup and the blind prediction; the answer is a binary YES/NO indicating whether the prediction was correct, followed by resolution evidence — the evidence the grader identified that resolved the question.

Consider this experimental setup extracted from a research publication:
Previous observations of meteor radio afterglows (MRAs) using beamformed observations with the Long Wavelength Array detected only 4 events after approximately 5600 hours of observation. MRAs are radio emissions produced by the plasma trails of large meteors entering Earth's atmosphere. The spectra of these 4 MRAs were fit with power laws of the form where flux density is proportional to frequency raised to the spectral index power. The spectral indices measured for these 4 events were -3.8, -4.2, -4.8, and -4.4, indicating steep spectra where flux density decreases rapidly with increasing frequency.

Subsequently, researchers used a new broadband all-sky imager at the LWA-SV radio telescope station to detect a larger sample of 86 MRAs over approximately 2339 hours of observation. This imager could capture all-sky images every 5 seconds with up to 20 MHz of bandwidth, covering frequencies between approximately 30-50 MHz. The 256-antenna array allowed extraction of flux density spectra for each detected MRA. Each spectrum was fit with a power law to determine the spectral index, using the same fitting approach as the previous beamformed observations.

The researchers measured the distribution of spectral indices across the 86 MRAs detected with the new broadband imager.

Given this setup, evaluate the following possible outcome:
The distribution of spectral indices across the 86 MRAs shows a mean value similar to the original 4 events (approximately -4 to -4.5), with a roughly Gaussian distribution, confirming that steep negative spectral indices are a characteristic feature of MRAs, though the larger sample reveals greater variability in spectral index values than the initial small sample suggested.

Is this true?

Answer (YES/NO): NO